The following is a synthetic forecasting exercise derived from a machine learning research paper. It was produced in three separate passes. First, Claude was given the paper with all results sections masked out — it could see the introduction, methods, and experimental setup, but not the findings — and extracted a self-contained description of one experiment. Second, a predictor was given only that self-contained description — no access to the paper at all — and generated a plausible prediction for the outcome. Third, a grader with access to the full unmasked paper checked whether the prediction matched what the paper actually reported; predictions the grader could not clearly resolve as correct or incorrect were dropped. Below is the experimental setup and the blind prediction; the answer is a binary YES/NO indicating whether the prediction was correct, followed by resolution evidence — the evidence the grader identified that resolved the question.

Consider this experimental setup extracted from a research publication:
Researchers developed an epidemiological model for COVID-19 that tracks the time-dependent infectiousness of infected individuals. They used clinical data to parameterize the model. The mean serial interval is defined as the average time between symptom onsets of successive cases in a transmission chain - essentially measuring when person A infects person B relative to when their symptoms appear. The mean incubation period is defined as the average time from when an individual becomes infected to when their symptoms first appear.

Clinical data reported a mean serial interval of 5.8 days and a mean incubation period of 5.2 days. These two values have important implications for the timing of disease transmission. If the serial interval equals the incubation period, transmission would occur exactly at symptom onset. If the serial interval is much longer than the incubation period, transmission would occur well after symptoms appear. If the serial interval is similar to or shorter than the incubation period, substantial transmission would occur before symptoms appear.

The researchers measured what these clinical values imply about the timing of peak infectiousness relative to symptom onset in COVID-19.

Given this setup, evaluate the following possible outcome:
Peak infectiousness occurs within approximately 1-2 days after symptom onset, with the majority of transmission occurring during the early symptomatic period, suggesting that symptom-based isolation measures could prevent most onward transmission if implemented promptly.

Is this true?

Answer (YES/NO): NO